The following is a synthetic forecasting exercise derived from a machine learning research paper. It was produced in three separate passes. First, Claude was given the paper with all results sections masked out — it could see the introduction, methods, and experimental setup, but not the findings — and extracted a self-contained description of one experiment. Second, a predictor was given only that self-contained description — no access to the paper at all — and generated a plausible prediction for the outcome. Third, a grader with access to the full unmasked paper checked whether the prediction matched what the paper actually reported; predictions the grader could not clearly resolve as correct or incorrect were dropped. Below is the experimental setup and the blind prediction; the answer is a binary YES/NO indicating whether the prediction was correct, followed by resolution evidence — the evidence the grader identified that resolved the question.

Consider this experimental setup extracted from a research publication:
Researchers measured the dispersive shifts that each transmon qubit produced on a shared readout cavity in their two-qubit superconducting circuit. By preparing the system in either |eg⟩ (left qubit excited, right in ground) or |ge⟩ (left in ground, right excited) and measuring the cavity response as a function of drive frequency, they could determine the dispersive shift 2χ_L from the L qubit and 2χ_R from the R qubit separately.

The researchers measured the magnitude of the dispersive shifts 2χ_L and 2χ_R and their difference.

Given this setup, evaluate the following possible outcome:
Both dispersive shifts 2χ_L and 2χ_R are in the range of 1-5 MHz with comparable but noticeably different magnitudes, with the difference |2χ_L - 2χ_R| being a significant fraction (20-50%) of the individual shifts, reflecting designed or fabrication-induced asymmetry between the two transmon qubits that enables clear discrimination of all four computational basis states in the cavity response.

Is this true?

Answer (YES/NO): NO